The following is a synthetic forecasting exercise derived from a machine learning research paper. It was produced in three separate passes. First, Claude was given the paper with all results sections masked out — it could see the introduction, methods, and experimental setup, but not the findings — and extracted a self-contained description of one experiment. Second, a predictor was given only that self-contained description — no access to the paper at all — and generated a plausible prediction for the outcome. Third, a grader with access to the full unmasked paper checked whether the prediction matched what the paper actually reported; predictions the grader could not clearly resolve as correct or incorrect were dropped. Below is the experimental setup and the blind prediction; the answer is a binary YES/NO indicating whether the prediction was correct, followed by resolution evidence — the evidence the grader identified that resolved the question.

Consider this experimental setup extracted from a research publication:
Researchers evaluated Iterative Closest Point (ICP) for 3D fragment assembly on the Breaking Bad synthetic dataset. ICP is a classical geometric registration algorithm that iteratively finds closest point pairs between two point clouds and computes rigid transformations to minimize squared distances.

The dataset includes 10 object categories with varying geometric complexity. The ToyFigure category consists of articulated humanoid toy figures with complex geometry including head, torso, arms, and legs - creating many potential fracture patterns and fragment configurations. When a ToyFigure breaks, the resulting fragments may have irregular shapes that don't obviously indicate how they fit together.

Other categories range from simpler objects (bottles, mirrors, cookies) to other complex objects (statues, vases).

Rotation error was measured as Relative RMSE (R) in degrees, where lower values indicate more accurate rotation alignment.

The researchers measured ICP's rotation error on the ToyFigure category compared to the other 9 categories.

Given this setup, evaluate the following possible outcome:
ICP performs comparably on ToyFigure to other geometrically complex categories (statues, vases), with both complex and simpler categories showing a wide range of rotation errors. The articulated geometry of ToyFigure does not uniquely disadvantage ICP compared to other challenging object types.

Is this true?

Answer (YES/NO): NO